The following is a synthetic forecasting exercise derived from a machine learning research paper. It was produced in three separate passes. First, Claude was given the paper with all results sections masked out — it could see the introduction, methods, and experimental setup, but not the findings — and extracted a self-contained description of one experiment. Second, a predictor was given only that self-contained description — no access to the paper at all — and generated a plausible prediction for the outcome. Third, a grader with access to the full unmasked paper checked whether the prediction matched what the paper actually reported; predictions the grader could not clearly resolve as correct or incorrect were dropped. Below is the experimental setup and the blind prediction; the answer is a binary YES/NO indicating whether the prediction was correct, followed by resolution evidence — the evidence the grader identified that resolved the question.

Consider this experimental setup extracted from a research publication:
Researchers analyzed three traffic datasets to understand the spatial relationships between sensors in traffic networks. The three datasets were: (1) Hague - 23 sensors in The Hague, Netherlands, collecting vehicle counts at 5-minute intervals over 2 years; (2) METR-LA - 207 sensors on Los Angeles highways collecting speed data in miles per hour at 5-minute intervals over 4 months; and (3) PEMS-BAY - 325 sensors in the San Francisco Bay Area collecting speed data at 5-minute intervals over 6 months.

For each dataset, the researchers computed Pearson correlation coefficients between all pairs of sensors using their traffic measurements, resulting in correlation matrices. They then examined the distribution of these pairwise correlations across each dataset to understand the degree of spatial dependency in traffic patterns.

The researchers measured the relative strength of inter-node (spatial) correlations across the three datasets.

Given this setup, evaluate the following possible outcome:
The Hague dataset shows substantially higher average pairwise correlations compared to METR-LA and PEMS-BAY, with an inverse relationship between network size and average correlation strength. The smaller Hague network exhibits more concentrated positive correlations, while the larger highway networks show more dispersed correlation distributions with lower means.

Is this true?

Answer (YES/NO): NO